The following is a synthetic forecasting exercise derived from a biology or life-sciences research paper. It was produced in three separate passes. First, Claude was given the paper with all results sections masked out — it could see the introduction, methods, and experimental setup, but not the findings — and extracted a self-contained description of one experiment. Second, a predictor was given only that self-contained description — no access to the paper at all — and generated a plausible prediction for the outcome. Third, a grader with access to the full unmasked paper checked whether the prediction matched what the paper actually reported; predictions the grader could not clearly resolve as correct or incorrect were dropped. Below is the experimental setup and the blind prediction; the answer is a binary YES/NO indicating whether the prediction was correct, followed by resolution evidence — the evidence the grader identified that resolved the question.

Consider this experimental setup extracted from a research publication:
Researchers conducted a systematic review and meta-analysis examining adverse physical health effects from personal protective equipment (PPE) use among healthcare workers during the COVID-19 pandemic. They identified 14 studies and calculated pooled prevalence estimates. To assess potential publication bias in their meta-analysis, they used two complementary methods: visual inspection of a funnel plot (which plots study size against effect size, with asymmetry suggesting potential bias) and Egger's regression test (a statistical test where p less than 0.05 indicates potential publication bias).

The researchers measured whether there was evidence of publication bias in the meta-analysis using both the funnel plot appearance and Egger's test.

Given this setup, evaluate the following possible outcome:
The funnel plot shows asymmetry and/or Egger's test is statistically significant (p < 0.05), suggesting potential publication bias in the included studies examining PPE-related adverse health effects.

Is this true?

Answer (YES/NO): YES